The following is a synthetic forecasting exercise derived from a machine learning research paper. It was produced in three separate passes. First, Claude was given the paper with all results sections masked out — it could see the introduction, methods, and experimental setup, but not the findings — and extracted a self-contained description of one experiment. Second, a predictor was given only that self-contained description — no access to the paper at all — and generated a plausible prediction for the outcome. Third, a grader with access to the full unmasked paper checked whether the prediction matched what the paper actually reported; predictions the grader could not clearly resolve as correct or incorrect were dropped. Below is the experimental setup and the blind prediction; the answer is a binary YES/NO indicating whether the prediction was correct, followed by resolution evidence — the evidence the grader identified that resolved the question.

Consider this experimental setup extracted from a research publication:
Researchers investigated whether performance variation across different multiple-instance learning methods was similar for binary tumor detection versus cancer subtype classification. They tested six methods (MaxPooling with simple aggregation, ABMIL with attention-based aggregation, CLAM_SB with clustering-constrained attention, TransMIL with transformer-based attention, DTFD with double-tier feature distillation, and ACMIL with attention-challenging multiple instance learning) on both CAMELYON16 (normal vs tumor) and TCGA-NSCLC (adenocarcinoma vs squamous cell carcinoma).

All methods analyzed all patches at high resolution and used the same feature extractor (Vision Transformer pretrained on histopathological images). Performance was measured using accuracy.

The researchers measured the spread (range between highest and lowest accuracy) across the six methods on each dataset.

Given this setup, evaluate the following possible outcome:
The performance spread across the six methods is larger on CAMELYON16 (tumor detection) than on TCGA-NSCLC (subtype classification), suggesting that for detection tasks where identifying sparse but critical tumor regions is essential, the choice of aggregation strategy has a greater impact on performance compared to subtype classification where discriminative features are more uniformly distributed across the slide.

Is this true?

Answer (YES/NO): NO